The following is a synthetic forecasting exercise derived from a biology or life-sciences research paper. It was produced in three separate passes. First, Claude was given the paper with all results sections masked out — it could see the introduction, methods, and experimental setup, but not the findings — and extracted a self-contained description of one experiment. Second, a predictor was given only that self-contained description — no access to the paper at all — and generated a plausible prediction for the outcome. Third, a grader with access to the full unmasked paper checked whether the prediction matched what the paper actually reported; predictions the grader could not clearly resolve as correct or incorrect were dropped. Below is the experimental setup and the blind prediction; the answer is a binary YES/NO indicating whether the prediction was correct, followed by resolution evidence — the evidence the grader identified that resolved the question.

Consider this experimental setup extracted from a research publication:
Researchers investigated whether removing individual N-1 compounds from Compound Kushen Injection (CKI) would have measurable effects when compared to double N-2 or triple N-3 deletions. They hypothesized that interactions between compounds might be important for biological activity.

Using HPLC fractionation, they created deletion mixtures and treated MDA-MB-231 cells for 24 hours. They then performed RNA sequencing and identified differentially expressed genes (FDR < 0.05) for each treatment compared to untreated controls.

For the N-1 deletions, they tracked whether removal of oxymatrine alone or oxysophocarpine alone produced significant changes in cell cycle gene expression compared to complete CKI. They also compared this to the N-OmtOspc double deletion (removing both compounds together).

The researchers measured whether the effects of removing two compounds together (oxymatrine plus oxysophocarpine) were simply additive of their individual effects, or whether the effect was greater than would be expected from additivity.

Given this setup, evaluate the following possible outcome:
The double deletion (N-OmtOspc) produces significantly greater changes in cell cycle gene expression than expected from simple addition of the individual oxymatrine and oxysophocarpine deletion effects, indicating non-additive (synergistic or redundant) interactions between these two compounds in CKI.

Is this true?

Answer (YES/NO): YES